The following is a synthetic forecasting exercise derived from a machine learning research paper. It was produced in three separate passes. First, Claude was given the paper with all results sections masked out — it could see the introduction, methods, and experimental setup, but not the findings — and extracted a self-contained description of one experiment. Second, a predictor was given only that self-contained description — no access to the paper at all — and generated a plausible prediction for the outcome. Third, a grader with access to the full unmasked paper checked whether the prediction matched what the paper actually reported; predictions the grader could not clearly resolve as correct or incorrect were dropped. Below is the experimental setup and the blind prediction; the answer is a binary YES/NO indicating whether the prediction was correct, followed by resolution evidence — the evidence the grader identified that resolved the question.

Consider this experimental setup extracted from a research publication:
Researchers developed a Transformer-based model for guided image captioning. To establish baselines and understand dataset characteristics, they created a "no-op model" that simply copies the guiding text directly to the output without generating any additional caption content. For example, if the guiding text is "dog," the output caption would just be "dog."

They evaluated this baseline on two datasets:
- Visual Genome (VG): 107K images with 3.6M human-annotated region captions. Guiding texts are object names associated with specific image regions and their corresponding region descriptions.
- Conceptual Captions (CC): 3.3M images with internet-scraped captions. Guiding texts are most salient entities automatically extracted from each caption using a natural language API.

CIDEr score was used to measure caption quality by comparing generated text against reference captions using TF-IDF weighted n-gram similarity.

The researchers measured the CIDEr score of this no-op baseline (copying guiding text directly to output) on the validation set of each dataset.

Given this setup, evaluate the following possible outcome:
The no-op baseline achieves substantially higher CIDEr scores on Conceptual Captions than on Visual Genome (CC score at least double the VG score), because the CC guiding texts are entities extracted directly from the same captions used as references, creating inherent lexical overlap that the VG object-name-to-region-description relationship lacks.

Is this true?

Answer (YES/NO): NO